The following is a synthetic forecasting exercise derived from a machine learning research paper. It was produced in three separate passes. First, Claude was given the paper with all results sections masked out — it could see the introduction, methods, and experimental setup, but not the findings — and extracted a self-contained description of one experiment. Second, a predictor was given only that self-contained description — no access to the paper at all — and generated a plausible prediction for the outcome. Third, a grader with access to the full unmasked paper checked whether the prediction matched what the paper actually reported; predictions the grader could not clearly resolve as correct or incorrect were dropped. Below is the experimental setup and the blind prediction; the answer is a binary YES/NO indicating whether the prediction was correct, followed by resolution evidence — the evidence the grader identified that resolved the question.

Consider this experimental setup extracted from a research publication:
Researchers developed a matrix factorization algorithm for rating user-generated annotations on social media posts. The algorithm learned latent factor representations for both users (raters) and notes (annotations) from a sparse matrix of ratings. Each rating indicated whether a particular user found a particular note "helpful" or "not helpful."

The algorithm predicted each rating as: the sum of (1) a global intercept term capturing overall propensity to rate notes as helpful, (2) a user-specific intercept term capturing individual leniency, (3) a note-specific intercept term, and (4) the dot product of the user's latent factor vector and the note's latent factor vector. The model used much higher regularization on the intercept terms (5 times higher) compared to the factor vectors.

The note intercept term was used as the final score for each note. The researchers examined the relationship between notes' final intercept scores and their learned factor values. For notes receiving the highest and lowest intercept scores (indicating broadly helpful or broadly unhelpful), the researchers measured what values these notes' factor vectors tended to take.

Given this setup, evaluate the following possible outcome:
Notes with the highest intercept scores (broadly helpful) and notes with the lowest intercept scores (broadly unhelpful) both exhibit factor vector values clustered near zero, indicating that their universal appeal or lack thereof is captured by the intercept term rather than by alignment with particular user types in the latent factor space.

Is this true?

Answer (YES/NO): YES